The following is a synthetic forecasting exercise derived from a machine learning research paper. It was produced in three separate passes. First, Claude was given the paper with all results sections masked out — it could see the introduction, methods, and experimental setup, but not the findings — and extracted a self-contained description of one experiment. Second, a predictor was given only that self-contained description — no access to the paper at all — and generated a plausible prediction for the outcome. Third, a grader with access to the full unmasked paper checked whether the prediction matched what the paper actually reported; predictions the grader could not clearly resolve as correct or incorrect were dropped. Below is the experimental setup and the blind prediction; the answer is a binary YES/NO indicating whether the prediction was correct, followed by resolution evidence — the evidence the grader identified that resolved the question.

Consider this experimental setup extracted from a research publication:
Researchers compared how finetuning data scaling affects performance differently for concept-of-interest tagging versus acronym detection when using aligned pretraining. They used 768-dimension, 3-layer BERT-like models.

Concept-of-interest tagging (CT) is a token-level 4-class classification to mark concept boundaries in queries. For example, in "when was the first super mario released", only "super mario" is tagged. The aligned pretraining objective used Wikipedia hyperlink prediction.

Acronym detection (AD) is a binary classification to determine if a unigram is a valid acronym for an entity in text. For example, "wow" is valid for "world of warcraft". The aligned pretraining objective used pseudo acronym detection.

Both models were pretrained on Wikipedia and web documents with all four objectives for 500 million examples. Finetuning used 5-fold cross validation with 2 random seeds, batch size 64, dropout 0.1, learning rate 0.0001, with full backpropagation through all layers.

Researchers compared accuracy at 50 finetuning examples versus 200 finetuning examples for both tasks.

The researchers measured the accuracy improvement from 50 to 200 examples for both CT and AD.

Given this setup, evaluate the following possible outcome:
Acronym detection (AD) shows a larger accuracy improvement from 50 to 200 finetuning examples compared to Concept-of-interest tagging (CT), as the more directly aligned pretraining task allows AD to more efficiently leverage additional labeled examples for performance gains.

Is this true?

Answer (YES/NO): YES